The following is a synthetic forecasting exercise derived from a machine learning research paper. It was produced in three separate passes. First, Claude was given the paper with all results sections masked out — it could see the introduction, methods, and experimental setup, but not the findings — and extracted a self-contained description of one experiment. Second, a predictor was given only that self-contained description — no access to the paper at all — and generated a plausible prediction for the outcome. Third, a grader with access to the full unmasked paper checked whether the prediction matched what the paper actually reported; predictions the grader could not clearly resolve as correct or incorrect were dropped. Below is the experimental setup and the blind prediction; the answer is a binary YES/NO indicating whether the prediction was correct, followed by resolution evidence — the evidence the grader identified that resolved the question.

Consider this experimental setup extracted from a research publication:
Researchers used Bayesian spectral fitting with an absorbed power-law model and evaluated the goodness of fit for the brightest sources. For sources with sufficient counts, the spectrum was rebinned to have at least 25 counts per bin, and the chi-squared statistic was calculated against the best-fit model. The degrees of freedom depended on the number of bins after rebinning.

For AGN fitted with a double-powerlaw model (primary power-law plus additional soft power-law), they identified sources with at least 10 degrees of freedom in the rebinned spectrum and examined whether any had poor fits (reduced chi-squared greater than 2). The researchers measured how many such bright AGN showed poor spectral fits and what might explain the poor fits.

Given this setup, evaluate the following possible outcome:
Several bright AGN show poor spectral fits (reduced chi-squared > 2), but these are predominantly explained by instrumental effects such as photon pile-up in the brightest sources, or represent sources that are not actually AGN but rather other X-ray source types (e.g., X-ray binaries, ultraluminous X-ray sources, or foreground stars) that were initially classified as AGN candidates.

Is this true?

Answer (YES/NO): NO